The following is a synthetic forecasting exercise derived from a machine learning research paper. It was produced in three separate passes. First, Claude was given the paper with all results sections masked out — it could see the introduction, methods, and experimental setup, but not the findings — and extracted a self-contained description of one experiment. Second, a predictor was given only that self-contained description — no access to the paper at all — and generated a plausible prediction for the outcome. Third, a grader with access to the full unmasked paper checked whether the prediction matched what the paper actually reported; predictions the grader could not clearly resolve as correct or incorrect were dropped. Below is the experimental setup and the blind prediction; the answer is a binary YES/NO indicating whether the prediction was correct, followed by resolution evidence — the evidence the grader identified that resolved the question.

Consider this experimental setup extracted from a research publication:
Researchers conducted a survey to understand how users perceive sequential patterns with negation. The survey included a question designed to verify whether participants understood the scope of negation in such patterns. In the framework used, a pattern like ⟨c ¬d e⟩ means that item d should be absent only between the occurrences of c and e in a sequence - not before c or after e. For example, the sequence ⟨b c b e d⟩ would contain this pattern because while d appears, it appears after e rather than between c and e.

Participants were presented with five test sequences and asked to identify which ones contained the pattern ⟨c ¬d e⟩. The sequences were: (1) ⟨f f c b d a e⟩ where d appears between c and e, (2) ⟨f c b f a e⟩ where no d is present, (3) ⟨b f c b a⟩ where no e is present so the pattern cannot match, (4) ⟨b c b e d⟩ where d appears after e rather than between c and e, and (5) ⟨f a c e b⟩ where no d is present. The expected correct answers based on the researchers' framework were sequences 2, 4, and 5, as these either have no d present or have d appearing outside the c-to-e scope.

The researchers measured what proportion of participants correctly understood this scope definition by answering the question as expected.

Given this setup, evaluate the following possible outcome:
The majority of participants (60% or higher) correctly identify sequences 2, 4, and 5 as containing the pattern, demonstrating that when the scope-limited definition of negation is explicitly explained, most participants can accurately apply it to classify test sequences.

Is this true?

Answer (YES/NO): YES